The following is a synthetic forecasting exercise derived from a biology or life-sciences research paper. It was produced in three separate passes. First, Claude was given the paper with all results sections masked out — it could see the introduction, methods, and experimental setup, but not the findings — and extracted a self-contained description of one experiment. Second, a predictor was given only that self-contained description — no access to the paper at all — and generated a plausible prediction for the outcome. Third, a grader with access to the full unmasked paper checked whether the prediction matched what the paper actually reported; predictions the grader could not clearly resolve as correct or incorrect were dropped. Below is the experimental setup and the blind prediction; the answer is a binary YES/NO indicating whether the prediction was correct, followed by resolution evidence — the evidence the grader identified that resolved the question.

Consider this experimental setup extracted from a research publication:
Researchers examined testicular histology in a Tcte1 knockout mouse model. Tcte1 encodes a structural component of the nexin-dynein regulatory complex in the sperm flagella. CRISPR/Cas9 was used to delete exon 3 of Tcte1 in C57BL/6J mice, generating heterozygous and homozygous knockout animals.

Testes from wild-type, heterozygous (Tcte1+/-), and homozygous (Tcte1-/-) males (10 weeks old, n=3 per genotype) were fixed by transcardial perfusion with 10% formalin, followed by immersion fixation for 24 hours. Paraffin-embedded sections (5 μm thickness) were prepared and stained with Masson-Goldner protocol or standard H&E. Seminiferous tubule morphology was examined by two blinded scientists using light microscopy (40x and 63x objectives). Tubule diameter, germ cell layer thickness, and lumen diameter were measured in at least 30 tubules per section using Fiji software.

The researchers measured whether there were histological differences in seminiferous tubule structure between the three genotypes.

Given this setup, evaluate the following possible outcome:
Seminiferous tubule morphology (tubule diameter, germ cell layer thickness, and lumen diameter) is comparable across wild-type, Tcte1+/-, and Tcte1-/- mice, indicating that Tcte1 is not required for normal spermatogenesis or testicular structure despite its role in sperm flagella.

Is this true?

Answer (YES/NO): NO